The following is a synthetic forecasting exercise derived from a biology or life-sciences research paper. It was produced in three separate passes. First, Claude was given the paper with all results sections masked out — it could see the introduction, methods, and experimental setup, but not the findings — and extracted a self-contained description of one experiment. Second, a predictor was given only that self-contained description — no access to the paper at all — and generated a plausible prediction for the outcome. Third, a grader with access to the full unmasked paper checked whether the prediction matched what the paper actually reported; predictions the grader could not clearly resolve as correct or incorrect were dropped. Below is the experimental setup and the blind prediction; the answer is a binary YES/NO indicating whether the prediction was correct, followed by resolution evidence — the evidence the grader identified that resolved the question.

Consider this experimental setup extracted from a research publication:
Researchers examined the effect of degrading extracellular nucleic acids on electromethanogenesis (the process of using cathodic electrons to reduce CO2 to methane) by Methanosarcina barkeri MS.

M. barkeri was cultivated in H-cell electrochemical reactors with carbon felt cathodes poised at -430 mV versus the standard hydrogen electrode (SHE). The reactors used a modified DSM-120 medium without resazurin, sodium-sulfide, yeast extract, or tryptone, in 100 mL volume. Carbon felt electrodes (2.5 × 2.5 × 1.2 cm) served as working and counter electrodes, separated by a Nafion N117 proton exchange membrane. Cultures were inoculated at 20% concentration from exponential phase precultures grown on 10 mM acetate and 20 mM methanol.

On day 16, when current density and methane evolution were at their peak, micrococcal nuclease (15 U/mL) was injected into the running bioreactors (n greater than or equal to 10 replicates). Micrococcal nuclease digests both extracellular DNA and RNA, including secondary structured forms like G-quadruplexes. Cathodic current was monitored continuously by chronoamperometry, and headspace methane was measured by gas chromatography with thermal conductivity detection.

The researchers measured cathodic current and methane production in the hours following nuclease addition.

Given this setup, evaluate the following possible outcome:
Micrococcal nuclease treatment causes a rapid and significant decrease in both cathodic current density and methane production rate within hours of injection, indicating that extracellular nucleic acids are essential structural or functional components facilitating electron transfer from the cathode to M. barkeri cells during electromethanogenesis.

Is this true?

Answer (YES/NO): YES